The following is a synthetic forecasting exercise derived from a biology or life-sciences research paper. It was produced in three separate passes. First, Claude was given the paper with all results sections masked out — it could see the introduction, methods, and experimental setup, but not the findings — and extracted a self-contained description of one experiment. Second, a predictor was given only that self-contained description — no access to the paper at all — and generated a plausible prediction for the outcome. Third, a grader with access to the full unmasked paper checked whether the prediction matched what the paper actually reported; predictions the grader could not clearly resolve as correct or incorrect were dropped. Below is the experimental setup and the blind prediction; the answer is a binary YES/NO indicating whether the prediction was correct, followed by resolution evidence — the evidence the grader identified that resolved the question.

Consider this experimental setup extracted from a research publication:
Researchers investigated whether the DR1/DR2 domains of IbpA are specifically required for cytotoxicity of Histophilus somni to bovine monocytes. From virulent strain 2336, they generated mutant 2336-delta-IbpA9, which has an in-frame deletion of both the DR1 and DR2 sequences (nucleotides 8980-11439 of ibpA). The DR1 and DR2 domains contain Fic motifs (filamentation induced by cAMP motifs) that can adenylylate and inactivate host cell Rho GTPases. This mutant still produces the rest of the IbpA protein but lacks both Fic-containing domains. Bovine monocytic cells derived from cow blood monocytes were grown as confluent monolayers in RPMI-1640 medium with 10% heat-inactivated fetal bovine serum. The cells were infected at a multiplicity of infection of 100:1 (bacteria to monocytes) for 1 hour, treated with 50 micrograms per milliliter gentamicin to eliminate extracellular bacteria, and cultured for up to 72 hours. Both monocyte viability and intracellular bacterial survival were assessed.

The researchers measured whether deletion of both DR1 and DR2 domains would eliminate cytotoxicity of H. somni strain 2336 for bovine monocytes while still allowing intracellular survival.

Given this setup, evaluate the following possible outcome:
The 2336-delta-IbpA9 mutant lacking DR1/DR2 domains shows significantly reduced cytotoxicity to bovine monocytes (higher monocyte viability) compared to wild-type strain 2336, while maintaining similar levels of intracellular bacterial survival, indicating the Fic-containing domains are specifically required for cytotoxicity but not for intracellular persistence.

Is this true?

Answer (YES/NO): YES